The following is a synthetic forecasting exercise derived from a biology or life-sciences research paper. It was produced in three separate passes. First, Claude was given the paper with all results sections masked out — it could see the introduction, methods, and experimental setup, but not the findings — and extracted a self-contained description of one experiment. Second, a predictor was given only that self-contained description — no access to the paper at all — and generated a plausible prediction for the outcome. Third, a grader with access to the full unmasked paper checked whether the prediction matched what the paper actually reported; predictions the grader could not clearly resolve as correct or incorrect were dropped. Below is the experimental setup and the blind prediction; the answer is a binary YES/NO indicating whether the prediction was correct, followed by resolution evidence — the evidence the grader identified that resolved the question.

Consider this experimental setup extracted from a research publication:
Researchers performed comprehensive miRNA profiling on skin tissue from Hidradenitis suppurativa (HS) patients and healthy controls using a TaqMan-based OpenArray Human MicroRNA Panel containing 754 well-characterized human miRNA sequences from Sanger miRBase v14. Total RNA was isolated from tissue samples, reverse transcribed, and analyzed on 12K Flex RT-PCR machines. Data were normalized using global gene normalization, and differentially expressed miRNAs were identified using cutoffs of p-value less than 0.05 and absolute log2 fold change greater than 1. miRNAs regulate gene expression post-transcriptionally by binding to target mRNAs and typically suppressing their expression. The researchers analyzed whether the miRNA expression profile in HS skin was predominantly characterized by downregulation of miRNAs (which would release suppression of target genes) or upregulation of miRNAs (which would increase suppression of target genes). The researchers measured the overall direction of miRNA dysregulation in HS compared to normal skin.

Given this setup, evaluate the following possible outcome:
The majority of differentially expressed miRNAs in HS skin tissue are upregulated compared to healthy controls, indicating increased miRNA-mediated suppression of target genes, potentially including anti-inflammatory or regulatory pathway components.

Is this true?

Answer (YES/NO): YES